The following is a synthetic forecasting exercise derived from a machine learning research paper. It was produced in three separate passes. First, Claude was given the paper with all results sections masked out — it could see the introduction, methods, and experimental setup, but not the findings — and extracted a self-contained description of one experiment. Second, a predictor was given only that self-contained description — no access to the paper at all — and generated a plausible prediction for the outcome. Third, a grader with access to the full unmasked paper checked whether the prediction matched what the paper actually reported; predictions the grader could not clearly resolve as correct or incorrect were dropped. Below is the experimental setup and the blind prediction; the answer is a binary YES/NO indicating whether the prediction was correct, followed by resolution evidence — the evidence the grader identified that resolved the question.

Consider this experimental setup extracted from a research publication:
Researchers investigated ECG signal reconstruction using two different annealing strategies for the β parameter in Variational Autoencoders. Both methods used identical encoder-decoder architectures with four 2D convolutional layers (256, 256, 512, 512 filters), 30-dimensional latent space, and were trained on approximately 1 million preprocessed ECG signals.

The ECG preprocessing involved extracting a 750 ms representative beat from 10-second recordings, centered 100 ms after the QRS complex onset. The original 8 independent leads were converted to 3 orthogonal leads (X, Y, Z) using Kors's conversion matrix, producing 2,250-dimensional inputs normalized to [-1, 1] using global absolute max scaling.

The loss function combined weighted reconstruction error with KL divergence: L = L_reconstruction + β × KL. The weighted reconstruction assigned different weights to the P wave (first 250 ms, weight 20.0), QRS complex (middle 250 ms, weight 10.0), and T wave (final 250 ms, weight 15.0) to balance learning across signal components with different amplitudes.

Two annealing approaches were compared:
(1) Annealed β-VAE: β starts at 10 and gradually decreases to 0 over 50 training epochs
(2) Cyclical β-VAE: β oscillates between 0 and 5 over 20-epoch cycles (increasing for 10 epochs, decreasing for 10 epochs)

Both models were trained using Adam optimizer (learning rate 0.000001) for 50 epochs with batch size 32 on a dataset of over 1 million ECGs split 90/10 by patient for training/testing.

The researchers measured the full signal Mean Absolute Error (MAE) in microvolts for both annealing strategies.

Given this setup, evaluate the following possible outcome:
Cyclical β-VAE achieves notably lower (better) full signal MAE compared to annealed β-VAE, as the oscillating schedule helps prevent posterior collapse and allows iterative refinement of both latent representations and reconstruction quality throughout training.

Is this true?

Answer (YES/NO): NO